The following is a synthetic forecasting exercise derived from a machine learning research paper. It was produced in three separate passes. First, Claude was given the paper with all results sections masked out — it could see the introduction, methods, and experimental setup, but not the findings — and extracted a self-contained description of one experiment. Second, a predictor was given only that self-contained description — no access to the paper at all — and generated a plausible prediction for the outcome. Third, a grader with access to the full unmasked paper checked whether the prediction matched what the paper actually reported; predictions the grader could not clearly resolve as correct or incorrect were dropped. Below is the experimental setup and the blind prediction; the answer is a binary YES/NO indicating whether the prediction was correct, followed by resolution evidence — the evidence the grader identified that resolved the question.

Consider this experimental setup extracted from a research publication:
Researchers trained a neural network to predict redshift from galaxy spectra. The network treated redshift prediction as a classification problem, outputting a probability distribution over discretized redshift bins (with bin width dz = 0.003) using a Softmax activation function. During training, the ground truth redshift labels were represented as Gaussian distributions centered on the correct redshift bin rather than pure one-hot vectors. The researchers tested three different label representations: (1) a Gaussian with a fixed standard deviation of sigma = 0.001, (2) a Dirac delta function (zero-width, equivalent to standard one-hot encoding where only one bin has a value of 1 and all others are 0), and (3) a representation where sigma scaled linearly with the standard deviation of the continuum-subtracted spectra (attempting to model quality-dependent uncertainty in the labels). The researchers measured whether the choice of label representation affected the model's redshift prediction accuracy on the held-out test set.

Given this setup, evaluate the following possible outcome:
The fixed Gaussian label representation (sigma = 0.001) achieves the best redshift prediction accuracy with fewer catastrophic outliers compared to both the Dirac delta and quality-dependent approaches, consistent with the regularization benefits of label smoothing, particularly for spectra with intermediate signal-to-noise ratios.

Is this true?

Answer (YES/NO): NO